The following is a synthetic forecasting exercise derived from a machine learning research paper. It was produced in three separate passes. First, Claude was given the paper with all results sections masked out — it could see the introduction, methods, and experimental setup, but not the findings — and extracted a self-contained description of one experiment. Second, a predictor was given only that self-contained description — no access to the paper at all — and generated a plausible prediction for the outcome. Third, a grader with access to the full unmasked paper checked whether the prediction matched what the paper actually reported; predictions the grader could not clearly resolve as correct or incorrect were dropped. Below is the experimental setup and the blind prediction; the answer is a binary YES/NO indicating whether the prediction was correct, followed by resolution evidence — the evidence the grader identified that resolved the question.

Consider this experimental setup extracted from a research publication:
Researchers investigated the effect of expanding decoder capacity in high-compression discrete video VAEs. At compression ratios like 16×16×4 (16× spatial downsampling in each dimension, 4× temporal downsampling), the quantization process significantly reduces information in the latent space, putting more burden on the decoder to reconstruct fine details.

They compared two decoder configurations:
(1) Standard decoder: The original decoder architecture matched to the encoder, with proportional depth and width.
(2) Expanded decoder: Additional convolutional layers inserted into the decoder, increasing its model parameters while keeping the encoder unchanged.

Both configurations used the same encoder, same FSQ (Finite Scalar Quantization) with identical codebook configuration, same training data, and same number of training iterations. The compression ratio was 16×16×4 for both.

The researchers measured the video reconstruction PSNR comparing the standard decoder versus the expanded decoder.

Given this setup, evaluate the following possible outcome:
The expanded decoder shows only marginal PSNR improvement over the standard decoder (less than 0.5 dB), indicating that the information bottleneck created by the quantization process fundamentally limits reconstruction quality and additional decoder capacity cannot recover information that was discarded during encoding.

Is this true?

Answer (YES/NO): NO